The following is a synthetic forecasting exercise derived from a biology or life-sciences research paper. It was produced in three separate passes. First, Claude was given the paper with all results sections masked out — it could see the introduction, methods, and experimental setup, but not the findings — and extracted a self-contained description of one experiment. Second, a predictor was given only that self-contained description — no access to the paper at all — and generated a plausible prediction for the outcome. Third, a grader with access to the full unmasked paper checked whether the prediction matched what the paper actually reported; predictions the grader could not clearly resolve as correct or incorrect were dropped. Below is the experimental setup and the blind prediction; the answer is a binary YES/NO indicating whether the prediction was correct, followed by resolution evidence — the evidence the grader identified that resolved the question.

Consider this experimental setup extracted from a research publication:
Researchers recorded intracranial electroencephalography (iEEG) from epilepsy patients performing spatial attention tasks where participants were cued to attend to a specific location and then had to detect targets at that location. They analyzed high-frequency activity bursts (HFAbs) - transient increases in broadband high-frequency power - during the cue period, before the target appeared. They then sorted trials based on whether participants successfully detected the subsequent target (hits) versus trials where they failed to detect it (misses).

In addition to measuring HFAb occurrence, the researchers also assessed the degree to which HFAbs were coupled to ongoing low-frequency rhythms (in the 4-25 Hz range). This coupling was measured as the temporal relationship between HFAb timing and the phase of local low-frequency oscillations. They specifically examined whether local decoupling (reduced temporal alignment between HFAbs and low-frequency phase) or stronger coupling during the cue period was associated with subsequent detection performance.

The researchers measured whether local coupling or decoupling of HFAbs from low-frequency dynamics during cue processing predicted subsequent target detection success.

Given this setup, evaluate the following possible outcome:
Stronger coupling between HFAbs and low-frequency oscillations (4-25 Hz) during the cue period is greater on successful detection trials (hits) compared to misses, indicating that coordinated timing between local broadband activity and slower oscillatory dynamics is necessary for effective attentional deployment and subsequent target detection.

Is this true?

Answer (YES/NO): NO